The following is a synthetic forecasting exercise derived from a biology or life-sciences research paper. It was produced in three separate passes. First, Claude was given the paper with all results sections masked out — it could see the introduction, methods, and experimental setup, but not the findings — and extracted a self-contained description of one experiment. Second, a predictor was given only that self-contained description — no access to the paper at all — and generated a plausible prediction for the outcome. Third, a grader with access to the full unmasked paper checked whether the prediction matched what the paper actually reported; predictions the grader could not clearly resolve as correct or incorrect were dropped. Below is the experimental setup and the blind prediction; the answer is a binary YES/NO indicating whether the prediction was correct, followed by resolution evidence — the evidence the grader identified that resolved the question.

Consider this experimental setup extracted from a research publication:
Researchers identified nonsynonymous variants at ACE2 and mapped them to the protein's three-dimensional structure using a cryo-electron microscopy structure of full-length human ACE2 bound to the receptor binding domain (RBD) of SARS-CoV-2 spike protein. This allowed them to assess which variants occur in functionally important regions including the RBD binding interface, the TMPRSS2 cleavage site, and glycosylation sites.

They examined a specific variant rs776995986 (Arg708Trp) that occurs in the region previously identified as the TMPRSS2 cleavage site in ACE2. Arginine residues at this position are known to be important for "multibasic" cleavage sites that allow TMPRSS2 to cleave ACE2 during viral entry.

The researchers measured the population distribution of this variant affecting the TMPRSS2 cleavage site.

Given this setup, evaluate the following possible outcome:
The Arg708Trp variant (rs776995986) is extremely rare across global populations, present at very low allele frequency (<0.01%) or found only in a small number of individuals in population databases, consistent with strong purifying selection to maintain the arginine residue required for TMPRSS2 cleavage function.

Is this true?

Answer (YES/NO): NO